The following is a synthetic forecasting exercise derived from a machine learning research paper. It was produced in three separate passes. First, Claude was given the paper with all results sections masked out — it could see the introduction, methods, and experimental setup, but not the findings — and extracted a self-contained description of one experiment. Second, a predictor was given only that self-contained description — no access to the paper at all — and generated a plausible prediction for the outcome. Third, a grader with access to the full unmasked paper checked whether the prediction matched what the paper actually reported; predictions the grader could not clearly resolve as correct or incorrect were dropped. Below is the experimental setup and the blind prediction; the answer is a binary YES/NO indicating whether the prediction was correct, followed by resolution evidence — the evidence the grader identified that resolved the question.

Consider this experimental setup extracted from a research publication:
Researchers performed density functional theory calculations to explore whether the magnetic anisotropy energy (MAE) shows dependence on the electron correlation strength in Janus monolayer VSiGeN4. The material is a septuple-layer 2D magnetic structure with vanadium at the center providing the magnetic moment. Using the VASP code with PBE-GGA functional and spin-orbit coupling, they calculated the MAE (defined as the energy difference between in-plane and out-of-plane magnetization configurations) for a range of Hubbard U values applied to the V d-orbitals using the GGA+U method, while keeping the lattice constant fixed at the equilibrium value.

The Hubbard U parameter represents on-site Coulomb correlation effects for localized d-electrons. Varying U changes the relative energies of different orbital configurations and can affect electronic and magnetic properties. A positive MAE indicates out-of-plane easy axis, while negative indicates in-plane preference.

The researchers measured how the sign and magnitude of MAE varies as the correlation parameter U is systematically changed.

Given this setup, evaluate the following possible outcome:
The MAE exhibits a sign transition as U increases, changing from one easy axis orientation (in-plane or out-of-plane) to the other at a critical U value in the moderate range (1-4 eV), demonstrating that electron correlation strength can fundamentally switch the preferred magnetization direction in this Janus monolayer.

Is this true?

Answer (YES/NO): NO